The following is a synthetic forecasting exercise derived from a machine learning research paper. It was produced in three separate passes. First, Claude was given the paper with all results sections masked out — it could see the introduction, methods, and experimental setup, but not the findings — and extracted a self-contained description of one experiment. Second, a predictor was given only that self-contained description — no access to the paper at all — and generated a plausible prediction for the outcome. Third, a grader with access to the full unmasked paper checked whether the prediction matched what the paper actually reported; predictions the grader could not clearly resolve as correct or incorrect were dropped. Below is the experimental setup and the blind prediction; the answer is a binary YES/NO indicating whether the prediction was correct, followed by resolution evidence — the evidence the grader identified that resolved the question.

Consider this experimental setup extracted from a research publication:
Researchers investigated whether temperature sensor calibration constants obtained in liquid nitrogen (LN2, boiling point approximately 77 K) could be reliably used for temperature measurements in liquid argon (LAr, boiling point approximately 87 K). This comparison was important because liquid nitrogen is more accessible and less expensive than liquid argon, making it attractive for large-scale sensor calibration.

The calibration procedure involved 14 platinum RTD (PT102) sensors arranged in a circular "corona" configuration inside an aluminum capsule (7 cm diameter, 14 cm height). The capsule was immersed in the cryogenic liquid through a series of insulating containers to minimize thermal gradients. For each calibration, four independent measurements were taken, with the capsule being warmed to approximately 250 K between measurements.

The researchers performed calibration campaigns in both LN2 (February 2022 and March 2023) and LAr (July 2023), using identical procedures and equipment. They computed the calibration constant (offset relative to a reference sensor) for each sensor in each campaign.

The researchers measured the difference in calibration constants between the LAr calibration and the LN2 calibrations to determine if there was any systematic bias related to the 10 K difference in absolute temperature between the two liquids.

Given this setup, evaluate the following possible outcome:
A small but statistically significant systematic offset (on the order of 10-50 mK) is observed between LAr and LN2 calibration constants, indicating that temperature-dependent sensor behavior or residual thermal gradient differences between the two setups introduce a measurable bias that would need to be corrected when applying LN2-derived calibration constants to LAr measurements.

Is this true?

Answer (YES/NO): NO